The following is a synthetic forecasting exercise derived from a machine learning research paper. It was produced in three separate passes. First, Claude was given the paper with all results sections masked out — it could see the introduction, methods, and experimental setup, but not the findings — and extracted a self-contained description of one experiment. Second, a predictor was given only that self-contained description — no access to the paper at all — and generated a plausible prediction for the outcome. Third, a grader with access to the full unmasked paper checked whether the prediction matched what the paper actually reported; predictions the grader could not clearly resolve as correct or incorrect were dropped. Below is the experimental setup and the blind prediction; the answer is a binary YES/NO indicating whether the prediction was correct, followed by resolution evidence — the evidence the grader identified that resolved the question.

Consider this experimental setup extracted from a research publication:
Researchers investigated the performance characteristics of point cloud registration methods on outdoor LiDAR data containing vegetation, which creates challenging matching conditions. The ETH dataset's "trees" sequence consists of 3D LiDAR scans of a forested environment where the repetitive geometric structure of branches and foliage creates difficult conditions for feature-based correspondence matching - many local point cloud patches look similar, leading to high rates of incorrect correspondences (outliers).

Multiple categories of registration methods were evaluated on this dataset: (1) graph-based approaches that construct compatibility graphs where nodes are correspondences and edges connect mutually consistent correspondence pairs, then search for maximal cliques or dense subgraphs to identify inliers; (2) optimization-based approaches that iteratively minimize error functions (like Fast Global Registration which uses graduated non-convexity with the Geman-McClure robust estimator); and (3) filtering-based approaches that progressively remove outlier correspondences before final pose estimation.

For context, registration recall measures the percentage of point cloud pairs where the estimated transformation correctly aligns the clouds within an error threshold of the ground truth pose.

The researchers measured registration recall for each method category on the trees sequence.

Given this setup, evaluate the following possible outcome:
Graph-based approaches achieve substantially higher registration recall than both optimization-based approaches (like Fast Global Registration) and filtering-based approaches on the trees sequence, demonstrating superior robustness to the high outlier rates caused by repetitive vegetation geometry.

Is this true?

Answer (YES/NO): NO